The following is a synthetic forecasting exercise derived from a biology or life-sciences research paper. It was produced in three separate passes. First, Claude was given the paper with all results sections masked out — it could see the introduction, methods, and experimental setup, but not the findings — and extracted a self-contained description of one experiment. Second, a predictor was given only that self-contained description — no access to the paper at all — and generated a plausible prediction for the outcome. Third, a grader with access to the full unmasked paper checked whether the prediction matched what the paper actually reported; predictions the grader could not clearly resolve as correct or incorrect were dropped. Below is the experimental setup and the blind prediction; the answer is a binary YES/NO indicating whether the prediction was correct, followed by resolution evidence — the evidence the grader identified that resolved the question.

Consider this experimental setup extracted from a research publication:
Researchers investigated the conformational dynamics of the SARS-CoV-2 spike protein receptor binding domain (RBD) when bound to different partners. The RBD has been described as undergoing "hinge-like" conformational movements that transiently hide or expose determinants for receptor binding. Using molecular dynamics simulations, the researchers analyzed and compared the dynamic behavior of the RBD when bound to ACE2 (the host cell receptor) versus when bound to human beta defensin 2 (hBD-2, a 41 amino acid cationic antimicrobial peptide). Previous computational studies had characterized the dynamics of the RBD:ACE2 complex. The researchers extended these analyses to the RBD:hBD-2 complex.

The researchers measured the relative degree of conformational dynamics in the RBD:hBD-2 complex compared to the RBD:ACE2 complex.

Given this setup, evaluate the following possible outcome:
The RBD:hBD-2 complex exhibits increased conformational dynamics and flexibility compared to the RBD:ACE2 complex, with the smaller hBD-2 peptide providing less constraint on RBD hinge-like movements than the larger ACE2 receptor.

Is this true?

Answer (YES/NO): YES